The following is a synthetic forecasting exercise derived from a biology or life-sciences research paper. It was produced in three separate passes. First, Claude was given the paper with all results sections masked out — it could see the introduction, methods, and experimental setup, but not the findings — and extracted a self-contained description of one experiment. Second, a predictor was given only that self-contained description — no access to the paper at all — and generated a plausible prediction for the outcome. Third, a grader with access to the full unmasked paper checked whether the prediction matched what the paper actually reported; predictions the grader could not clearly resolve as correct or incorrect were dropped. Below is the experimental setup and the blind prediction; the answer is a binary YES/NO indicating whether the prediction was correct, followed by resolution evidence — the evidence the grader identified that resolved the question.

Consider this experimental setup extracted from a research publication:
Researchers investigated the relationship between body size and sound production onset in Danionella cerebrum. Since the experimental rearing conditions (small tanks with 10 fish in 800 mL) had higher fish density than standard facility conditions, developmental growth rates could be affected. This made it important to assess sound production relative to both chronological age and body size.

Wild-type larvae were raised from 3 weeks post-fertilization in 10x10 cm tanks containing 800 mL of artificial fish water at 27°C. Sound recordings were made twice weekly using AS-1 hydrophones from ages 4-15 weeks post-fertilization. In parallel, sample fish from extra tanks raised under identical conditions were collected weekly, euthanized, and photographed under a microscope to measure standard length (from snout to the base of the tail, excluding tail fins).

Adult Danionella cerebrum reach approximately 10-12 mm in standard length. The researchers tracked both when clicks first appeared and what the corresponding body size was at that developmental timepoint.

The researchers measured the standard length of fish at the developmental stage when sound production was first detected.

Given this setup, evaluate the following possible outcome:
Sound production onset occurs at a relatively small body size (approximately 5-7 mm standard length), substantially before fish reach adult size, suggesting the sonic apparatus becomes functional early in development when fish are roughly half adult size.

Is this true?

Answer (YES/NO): NO